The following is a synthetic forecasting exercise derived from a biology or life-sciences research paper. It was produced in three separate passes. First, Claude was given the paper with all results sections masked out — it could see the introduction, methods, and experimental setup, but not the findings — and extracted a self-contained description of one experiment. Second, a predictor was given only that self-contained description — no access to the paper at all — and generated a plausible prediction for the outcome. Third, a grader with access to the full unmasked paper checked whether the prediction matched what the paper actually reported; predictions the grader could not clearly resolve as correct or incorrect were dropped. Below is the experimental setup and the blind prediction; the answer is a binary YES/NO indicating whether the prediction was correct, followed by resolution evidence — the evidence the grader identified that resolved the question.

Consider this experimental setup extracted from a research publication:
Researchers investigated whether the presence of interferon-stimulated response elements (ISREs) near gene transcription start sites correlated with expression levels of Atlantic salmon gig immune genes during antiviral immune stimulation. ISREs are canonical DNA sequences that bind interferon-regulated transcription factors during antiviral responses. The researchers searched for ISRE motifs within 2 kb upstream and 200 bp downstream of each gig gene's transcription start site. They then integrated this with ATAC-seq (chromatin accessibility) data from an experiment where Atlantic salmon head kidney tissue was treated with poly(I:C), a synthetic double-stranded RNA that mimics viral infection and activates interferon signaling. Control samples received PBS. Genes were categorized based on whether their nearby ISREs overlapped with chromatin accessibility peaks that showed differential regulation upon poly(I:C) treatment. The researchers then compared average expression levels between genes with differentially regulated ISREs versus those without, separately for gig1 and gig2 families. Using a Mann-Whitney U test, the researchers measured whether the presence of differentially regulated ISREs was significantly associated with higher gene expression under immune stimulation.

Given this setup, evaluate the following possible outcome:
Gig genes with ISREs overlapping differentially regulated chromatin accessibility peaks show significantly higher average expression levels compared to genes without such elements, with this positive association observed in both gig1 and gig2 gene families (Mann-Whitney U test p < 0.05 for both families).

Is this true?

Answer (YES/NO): NO